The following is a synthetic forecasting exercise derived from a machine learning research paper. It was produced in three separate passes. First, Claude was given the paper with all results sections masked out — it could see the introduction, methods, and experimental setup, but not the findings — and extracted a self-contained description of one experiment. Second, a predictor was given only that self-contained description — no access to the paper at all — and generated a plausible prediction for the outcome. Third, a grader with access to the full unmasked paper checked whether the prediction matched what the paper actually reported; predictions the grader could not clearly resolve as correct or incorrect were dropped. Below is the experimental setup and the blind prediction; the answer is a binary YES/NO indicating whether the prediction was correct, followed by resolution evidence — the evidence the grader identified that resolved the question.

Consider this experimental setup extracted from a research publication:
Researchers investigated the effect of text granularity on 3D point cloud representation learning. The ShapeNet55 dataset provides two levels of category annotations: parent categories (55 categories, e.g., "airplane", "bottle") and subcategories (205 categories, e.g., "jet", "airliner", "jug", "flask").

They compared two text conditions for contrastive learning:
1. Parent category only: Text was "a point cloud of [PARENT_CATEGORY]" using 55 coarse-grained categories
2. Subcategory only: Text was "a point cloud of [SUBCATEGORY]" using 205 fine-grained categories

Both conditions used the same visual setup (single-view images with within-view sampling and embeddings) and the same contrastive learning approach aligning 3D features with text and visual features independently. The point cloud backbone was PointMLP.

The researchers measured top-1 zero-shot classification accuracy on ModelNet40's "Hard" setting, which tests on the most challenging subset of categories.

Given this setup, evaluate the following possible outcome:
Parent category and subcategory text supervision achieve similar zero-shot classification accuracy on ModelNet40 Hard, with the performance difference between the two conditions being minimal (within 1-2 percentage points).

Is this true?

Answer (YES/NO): NO